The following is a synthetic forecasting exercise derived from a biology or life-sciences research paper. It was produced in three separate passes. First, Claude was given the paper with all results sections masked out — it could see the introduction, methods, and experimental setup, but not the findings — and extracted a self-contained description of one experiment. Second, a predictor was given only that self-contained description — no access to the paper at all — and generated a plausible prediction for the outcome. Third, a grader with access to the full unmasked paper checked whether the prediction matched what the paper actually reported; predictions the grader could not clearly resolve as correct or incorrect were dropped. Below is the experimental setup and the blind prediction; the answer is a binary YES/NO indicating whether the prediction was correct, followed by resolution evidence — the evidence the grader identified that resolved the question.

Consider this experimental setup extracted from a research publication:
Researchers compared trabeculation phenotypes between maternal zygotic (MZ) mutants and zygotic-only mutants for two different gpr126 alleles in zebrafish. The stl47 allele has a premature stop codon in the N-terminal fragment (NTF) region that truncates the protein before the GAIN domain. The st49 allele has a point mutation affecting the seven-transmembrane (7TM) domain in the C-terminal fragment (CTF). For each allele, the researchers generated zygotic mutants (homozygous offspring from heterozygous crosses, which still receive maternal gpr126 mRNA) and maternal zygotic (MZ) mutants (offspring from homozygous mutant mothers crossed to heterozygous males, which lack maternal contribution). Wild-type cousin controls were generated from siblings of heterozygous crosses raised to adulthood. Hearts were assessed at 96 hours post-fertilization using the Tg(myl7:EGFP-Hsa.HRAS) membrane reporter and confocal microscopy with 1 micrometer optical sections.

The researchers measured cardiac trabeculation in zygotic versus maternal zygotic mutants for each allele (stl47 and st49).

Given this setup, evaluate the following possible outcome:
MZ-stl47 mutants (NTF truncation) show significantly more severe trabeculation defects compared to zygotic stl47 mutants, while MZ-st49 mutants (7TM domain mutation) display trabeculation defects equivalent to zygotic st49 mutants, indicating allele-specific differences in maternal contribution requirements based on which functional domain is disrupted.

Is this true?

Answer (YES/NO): YES